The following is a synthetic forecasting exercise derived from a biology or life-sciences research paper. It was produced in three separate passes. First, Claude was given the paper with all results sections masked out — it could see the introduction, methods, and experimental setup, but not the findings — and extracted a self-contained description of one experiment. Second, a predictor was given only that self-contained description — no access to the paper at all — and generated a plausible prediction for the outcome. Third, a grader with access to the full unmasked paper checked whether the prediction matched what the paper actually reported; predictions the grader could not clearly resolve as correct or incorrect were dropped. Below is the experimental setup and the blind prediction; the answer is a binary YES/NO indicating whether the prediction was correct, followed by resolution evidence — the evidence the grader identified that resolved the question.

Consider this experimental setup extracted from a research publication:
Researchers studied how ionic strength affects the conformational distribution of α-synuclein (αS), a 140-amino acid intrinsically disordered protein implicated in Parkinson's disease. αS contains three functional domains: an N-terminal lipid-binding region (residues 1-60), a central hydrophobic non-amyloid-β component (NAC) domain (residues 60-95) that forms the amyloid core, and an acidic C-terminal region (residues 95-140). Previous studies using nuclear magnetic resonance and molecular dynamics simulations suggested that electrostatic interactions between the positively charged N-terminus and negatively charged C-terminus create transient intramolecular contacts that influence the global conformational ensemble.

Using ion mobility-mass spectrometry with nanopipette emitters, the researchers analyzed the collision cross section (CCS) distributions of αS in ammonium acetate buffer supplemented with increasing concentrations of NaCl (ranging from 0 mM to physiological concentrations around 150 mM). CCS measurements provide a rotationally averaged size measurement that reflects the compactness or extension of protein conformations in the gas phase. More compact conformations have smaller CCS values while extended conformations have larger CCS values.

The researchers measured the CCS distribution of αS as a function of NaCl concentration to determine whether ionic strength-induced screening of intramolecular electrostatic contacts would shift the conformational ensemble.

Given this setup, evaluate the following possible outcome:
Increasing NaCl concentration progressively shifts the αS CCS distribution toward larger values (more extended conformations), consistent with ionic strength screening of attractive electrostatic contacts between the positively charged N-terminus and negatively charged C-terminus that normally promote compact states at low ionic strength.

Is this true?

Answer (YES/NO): YES